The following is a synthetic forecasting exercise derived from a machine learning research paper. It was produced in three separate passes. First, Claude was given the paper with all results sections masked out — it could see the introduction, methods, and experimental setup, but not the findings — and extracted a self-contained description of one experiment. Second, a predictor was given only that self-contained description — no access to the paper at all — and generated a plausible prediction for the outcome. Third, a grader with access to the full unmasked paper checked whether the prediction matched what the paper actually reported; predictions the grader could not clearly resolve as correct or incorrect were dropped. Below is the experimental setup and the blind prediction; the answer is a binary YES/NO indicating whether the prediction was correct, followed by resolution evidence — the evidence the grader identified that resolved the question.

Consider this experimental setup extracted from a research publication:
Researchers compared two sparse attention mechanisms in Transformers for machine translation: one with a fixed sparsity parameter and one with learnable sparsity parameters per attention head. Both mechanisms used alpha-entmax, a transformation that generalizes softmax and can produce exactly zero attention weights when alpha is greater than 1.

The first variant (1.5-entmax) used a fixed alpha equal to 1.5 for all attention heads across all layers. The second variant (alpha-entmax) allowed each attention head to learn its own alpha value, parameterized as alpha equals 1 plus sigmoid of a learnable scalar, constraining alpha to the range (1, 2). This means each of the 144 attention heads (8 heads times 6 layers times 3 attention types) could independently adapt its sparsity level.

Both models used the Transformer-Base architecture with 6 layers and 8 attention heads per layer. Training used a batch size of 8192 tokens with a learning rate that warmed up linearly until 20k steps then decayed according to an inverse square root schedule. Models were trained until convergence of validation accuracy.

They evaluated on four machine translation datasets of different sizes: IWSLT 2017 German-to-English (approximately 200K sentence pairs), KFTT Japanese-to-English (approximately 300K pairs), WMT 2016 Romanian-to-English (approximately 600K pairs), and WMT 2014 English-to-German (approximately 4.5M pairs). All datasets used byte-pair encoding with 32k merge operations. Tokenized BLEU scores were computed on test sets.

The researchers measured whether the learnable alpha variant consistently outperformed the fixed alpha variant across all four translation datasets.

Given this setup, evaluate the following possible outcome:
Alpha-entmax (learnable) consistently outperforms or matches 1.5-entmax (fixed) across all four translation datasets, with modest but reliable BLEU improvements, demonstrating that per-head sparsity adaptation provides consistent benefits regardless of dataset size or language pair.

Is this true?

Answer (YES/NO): NO